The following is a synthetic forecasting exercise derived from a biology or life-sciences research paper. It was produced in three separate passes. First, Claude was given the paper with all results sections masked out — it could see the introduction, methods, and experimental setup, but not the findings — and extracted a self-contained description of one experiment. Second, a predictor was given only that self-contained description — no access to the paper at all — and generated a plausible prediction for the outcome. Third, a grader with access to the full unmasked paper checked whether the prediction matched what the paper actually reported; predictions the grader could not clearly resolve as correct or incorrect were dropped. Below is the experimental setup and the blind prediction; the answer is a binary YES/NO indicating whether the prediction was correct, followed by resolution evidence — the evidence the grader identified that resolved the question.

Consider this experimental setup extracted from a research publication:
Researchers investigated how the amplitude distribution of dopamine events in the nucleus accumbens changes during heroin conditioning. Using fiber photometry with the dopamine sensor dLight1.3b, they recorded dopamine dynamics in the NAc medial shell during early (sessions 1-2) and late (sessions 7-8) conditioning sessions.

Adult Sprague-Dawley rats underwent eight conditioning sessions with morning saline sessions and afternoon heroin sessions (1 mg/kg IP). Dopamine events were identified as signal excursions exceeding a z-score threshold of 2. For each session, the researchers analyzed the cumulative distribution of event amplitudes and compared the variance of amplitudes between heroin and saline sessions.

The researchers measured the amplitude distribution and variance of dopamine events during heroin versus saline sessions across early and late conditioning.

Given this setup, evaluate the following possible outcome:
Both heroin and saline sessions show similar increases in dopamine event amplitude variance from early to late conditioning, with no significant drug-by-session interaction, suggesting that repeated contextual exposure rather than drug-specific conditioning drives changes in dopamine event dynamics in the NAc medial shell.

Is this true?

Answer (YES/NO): NO